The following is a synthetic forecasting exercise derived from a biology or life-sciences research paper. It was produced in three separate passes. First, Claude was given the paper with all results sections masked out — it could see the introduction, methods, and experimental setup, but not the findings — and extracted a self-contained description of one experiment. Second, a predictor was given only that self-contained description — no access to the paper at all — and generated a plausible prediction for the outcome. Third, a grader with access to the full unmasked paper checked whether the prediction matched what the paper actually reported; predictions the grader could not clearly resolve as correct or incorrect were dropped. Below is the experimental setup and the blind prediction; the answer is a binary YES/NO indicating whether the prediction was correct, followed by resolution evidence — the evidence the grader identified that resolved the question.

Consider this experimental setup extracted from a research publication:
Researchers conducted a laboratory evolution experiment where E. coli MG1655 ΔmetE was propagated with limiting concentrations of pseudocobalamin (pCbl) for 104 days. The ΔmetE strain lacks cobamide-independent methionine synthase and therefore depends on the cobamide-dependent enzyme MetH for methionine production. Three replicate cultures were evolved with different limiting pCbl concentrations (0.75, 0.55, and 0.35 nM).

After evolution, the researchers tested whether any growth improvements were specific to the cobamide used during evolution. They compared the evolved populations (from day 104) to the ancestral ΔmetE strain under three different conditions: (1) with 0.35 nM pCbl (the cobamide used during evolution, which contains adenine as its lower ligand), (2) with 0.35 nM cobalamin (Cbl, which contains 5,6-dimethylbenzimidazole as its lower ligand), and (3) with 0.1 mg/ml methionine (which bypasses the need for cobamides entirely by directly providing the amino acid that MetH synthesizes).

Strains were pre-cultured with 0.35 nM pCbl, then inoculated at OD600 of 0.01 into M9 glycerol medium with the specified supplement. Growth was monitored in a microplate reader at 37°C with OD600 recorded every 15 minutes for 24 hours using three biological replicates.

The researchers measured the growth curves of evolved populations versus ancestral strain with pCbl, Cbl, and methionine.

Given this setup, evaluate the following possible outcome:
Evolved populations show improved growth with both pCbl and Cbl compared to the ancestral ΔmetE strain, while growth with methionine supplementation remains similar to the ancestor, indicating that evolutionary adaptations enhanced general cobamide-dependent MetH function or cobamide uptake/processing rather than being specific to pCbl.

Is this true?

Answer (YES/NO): NO